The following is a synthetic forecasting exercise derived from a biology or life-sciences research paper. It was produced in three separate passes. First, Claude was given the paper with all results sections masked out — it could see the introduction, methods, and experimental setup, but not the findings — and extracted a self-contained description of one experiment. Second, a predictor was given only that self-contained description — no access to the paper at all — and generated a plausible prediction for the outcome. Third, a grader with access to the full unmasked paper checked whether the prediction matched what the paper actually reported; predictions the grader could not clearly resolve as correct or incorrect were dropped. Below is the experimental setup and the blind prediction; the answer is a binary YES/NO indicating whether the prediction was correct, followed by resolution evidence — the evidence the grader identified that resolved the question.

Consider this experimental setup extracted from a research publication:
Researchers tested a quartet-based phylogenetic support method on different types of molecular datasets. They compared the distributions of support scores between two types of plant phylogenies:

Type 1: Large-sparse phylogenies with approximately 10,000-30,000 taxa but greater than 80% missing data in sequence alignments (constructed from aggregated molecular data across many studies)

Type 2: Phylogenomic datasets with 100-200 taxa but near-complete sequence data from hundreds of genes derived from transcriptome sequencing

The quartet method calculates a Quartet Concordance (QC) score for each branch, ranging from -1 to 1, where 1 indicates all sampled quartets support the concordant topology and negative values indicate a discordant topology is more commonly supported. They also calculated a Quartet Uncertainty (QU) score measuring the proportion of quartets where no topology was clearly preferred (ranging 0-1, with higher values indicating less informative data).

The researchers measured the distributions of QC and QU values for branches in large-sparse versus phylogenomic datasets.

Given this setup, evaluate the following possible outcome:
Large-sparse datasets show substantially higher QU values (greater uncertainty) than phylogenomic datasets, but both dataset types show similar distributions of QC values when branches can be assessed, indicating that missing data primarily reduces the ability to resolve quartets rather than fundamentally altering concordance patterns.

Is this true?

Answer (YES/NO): NO